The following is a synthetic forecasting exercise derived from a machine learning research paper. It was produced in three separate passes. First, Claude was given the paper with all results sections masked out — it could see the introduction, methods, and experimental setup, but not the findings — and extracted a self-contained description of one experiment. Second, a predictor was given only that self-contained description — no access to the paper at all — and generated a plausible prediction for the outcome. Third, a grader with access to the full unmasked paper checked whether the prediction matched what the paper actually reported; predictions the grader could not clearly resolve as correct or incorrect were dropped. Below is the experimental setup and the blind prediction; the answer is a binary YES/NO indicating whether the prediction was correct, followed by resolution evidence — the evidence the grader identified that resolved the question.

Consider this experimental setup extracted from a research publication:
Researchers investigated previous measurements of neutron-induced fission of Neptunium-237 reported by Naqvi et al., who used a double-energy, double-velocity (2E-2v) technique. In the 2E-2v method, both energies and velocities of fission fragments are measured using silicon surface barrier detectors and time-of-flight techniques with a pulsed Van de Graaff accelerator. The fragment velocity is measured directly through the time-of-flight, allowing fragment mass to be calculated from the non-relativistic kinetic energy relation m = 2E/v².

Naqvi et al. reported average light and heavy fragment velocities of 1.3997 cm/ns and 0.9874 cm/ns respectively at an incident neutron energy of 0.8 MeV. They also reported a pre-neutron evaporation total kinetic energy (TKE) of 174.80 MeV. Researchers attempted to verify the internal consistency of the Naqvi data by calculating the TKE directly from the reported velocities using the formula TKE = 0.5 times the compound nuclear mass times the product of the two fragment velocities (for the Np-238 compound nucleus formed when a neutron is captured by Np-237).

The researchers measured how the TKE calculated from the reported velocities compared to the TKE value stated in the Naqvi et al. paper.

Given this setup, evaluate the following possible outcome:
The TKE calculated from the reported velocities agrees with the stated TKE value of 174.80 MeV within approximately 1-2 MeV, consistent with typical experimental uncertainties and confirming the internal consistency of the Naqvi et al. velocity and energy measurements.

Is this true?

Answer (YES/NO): NO